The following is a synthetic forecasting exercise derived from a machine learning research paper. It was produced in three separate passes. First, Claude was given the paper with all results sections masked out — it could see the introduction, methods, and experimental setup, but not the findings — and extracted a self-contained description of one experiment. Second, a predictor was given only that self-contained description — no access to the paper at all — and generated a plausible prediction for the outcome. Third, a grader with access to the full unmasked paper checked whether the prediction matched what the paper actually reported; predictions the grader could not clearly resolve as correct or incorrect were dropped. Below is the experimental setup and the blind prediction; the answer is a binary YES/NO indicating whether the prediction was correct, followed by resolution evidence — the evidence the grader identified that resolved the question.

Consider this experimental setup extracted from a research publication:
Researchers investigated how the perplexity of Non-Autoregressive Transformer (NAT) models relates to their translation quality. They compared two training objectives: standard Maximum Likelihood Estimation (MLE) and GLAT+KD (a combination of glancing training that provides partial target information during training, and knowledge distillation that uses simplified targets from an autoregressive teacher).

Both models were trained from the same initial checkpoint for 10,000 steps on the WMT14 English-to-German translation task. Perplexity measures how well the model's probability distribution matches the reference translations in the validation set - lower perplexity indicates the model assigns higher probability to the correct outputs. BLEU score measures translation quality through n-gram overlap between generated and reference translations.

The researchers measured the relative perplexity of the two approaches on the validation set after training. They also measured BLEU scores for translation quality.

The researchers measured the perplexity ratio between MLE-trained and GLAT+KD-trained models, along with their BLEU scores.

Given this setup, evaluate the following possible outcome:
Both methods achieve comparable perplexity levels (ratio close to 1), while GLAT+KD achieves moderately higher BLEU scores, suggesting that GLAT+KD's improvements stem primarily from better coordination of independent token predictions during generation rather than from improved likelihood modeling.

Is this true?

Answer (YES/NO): NO